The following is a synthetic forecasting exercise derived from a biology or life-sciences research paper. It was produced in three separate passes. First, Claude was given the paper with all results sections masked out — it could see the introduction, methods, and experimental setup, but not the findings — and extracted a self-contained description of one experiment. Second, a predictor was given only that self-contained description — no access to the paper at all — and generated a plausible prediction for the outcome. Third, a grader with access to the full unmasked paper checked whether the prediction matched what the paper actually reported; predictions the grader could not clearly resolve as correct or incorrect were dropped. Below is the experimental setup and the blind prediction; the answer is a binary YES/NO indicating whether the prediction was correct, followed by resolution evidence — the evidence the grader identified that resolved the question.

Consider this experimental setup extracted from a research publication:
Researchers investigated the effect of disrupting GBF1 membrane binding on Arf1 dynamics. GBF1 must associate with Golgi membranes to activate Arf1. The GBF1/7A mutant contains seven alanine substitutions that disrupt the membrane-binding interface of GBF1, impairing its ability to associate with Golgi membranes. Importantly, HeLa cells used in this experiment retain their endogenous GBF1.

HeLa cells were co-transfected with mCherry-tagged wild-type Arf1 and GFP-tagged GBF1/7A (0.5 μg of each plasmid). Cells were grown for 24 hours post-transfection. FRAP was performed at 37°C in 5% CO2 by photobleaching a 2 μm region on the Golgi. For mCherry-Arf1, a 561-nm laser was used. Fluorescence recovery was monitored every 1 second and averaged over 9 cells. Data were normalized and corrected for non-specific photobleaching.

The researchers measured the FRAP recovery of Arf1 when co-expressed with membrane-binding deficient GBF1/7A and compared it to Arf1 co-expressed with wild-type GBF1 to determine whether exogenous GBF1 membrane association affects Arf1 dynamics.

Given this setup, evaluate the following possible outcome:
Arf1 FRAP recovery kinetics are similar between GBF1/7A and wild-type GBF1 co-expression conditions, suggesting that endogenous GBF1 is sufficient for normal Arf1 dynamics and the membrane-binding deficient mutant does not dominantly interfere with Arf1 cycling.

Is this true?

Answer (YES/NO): NO